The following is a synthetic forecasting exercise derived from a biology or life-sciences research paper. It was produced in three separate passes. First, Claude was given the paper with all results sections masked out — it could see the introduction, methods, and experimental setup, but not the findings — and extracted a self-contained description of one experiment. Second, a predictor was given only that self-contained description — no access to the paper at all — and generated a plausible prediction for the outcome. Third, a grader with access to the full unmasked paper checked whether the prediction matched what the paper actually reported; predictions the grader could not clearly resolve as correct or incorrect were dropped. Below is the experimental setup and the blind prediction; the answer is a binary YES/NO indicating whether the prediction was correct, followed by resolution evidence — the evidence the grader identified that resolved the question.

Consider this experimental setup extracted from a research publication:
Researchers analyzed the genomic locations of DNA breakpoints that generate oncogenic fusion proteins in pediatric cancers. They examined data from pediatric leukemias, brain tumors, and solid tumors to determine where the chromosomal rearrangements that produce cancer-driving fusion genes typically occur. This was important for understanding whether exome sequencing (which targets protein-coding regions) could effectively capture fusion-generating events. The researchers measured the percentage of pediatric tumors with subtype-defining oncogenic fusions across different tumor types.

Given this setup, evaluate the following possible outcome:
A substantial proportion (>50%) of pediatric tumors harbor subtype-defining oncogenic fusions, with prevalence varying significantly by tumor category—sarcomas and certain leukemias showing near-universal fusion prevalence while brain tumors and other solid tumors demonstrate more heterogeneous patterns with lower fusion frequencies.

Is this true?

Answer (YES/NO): NO